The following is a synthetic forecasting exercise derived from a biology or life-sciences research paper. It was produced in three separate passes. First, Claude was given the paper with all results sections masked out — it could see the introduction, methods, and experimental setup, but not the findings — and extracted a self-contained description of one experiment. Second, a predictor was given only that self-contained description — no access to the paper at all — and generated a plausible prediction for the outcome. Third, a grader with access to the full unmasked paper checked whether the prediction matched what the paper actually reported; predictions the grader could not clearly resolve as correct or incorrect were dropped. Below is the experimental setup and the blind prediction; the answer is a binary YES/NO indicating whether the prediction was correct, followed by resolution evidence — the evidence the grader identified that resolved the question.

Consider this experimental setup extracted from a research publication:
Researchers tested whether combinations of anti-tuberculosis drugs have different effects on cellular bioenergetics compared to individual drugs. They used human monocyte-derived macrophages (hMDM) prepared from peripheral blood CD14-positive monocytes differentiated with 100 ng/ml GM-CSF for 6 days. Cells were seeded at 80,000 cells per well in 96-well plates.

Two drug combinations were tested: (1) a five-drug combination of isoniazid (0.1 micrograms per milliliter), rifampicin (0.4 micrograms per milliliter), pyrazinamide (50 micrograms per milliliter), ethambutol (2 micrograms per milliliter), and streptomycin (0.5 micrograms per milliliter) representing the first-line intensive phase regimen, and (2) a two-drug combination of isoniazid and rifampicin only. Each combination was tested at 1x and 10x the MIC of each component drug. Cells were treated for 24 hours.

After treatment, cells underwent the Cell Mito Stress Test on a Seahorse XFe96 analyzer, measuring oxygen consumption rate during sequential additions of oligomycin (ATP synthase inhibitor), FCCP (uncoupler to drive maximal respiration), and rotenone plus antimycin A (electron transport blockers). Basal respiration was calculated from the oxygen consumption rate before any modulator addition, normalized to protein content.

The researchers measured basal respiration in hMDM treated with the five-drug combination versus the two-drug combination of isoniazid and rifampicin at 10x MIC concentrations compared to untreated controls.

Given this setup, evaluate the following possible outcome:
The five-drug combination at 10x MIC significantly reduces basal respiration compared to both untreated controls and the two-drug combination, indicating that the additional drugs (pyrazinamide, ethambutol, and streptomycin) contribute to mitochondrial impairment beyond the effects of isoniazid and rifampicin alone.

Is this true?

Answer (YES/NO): NO